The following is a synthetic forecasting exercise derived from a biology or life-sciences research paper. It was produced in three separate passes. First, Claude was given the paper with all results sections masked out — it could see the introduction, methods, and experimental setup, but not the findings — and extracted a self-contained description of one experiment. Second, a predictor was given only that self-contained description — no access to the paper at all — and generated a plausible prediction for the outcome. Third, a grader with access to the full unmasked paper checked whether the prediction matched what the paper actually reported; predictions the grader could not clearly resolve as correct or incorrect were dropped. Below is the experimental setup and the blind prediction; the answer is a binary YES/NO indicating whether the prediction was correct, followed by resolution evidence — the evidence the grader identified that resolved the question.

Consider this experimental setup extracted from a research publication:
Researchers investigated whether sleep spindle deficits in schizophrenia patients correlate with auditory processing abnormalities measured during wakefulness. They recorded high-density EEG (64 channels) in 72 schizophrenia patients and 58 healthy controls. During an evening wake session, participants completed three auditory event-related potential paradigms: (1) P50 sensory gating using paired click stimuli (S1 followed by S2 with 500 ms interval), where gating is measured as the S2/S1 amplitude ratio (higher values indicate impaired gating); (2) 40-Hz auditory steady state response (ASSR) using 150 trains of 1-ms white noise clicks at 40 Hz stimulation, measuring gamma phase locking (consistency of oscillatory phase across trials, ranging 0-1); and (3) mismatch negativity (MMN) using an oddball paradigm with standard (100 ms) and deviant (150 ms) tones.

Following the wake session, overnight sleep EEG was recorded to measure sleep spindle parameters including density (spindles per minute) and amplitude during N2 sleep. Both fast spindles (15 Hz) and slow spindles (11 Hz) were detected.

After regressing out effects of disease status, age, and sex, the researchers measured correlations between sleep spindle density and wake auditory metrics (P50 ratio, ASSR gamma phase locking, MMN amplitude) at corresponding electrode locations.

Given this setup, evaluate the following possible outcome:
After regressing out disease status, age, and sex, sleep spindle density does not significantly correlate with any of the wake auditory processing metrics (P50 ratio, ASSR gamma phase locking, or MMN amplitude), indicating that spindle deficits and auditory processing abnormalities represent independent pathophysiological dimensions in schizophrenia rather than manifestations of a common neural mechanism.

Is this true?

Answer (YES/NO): YES